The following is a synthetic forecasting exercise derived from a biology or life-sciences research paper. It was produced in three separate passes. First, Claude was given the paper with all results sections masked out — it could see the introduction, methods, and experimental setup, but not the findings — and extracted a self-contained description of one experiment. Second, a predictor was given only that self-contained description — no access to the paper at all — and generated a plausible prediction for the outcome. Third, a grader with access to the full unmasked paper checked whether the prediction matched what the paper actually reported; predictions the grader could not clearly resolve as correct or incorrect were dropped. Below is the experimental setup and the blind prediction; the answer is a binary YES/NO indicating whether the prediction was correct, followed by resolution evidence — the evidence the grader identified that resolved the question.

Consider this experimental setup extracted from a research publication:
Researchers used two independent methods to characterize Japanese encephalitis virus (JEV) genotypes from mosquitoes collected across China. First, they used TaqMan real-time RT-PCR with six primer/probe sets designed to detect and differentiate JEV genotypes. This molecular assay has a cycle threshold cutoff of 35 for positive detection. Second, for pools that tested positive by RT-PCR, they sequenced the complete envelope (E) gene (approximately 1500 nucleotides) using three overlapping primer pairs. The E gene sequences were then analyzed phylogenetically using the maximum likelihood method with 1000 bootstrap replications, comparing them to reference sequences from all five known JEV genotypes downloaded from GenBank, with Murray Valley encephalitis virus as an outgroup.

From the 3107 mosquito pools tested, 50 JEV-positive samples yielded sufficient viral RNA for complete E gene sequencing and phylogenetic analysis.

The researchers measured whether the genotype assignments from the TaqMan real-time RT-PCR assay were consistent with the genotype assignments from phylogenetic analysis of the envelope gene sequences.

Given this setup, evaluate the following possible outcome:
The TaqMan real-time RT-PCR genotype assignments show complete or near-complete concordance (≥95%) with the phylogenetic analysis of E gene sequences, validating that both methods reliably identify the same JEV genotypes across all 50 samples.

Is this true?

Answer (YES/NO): YES